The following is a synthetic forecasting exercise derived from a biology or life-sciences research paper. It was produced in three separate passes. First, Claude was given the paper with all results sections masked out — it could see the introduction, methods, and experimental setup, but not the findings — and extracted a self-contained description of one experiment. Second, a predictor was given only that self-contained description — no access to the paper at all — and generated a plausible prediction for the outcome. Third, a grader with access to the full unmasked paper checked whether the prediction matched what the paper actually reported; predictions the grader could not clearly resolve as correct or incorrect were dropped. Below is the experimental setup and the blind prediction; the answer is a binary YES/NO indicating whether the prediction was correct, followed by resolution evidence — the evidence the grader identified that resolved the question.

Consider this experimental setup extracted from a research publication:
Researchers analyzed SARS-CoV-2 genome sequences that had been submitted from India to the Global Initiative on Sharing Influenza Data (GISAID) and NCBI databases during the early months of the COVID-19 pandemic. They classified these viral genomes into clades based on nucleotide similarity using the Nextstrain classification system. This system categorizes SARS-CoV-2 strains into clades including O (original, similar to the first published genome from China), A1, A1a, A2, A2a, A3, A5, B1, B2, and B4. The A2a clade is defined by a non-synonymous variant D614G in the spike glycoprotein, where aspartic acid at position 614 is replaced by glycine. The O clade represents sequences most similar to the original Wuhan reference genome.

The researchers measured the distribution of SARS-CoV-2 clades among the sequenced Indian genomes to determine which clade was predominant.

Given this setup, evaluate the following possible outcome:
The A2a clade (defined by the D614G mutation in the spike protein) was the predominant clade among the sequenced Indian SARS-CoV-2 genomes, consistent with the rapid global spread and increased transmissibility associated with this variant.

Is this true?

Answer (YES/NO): YES